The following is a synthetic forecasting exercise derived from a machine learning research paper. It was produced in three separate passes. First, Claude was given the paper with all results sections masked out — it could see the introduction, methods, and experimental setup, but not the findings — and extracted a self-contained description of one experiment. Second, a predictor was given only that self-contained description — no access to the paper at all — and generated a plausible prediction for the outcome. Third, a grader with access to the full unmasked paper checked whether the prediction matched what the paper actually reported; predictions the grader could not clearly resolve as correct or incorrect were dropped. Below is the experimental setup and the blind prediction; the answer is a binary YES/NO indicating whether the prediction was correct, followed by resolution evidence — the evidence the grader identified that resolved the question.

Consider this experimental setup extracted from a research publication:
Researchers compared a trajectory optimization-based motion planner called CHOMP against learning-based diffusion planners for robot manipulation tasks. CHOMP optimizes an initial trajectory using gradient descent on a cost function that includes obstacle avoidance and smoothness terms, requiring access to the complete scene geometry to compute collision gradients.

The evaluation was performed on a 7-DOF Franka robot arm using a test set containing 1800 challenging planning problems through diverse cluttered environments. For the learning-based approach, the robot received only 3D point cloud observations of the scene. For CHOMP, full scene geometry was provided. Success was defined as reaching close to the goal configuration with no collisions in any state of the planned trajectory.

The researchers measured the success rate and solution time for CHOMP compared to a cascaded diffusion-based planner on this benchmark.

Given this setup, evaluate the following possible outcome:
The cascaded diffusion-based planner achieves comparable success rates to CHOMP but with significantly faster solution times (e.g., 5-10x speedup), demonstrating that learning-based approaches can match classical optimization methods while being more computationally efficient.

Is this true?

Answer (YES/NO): NO